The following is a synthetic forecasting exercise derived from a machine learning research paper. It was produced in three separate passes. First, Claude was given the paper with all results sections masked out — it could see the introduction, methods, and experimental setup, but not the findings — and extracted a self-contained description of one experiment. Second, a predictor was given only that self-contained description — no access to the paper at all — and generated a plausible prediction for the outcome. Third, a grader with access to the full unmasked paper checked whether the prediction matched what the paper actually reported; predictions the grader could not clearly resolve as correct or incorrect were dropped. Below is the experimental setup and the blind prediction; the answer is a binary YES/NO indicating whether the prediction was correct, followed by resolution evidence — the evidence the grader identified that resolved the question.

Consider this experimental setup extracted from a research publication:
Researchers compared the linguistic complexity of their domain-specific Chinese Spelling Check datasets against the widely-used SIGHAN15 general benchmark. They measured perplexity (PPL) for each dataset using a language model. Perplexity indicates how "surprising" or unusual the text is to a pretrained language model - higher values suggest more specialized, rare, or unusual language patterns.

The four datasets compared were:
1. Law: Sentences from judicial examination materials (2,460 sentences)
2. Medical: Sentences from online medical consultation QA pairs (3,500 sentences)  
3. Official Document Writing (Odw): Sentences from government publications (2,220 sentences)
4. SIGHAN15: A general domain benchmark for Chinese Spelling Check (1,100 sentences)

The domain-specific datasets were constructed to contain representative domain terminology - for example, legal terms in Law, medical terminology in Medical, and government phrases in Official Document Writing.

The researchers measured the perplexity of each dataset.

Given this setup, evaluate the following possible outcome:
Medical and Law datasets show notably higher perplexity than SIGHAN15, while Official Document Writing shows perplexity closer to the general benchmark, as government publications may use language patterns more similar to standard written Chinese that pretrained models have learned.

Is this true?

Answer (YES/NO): NO